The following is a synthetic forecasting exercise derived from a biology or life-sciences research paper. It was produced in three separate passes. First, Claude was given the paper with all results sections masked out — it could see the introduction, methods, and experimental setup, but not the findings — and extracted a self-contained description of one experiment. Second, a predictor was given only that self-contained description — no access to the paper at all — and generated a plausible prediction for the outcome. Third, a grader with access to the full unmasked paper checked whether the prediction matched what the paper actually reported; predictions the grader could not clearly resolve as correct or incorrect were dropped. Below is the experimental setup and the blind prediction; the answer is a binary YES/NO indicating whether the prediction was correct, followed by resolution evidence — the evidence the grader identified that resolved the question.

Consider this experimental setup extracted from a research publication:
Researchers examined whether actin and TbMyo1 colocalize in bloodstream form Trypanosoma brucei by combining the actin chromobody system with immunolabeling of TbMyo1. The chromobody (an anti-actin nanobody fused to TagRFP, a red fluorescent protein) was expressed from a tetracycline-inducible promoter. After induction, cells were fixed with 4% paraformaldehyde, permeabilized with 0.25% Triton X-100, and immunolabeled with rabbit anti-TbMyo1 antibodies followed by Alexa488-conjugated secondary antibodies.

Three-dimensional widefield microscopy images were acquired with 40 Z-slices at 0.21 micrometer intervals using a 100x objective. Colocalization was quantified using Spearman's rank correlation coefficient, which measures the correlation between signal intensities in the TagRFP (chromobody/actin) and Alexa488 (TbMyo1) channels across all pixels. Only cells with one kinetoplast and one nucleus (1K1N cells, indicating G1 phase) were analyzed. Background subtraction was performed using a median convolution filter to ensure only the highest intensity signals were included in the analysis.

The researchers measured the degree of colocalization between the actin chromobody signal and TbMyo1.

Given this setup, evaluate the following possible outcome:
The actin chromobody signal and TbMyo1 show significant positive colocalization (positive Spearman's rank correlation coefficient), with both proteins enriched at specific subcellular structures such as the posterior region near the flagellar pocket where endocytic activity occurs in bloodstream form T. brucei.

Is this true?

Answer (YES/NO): NO